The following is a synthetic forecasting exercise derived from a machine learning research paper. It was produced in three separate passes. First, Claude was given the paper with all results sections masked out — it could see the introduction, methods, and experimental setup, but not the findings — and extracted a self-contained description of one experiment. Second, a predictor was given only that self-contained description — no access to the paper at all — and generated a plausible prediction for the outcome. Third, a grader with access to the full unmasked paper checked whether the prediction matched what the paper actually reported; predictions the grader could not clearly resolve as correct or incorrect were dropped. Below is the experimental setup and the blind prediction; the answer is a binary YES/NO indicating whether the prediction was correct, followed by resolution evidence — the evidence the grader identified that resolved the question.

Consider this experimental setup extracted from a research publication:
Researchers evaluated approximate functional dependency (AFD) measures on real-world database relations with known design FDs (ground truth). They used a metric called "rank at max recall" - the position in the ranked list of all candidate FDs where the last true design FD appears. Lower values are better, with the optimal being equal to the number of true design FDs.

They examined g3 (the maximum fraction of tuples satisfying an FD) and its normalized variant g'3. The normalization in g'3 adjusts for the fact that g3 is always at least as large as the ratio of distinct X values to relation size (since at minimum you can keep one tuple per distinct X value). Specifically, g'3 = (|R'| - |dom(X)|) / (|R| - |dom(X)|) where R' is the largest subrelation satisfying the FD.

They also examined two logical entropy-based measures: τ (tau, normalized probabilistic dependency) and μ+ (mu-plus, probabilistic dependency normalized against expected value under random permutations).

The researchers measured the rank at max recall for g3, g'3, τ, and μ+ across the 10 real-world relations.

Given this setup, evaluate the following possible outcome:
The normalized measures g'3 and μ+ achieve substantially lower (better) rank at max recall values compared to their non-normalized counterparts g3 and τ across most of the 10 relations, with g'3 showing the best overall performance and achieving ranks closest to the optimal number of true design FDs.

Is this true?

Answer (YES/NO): NO